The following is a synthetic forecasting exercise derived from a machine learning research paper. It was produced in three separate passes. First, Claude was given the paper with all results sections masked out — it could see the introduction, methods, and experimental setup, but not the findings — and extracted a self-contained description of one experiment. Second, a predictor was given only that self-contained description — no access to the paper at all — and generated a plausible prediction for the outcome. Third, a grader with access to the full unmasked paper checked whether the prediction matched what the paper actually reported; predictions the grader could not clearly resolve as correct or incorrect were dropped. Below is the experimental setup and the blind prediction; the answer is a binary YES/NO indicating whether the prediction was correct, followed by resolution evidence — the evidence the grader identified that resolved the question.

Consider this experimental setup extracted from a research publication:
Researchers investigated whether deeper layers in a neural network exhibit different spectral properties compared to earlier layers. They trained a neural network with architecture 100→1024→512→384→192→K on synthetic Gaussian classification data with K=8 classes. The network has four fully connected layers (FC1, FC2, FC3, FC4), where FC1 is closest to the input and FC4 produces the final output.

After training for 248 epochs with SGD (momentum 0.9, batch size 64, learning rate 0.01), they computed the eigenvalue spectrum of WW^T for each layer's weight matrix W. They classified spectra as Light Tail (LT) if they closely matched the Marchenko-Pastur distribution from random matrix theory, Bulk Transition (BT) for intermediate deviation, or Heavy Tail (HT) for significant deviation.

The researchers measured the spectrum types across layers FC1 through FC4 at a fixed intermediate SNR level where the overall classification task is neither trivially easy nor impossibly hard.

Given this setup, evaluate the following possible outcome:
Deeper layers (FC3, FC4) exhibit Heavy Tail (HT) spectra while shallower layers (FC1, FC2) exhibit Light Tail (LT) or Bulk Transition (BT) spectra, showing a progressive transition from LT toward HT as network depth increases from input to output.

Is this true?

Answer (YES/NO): NO